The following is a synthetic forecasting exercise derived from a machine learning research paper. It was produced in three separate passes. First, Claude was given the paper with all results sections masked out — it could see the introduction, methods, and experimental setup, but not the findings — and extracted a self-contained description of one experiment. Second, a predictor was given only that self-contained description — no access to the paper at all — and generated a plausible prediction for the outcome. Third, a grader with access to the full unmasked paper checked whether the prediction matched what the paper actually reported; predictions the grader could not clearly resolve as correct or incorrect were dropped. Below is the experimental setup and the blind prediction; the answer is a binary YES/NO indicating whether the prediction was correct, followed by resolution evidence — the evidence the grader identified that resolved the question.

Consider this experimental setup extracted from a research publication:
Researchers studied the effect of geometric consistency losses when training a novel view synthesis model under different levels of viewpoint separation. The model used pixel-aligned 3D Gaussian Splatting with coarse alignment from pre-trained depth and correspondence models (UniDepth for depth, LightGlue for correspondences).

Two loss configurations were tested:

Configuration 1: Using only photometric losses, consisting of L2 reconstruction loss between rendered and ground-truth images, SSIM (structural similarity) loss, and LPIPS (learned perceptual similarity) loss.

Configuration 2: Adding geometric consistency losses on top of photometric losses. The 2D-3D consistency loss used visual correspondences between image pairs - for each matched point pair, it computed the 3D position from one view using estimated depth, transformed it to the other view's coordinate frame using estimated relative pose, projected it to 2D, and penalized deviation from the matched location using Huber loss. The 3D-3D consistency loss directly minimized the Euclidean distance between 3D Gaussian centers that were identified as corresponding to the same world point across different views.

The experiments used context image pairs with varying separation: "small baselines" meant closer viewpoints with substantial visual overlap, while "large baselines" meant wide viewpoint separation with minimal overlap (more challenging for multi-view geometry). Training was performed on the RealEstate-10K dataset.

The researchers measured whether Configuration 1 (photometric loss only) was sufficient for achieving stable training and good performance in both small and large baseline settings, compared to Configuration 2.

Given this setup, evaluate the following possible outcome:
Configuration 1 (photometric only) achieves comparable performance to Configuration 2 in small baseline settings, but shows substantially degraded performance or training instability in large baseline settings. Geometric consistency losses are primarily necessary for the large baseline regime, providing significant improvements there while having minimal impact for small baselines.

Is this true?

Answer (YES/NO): YES